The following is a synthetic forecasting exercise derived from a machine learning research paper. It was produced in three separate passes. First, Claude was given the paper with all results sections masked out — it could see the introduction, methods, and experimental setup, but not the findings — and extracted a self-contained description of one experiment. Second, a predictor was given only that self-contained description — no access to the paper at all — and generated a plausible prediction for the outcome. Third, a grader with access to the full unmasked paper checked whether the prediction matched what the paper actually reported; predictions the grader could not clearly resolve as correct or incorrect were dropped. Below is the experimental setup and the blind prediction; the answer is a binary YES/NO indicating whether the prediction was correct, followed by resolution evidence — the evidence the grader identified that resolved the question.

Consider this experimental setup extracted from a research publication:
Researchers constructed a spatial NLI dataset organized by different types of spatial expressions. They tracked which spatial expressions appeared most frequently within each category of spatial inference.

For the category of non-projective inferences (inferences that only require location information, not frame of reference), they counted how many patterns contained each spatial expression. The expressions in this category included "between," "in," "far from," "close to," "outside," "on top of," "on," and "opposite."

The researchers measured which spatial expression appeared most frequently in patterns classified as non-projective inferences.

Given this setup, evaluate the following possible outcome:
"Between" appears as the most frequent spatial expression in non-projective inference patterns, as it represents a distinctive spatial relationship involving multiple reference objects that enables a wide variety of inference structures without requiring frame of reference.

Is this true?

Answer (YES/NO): YES